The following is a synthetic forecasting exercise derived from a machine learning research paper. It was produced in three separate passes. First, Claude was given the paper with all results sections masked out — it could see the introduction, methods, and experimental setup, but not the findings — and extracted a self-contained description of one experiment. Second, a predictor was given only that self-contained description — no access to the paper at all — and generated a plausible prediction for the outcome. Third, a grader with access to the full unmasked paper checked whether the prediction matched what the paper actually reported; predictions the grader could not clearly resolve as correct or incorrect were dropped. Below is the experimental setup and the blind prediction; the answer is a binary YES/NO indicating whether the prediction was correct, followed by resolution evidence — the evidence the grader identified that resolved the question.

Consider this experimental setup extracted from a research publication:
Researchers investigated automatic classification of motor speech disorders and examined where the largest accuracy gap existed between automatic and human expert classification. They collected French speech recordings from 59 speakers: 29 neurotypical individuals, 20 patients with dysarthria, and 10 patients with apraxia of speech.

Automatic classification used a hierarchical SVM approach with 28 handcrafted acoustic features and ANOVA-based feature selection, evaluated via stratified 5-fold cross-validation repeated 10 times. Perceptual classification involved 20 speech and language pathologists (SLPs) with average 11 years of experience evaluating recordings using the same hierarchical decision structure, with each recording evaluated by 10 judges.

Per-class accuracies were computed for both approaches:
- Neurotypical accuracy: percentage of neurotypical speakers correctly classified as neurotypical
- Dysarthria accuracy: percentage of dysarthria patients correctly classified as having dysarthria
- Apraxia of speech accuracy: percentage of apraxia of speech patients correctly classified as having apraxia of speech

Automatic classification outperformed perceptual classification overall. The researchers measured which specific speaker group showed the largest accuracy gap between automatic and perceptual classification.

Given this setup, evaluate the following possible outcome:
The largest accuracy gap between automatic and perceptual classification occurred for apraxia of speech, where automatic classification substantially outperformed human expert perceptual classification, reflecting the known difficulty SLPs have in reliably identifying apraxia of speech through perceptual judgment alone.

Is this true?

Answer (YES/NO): NO